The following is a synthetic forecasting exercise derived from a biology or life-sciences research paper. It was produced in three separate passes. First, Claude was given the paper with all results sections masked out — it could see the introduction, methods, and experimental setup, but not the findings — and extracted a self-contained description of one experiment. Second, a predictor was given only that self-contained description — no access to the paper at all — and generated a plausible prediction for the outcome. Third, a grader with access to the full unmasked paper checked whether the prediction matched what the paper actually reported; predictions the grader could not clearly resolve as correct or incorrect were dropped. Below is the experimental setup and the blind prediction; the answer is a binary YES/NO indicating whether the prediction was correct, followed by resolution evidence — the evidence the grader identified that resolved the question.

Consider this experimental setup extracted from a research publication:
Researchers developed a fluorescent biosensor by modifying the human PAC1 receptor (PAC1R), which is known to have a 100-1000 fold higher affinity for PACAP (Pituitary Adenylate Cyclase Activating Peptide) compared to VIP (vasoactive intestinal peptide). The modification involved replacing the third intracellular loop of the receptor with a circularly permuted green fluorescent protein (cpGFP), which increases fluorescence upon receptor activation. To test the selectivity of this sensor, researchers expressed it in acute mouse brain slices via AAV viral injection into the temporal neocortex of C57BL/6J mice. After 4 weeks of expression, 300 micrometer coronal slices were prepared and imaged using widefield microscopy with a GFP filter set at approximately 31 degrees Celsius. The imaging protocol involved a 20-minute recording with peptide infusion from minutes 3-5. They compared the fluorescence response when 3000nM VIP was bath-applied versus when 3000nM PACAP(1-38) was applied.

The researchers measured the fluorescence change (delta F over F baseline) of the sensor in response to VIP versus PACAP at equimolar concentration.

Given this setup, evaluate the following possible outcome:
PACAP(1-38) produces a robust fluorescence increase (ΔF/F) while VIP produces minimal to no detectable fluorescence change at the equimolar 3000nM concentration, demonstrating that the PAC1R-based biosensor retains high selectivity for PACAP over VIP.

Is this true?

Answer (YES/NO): YES